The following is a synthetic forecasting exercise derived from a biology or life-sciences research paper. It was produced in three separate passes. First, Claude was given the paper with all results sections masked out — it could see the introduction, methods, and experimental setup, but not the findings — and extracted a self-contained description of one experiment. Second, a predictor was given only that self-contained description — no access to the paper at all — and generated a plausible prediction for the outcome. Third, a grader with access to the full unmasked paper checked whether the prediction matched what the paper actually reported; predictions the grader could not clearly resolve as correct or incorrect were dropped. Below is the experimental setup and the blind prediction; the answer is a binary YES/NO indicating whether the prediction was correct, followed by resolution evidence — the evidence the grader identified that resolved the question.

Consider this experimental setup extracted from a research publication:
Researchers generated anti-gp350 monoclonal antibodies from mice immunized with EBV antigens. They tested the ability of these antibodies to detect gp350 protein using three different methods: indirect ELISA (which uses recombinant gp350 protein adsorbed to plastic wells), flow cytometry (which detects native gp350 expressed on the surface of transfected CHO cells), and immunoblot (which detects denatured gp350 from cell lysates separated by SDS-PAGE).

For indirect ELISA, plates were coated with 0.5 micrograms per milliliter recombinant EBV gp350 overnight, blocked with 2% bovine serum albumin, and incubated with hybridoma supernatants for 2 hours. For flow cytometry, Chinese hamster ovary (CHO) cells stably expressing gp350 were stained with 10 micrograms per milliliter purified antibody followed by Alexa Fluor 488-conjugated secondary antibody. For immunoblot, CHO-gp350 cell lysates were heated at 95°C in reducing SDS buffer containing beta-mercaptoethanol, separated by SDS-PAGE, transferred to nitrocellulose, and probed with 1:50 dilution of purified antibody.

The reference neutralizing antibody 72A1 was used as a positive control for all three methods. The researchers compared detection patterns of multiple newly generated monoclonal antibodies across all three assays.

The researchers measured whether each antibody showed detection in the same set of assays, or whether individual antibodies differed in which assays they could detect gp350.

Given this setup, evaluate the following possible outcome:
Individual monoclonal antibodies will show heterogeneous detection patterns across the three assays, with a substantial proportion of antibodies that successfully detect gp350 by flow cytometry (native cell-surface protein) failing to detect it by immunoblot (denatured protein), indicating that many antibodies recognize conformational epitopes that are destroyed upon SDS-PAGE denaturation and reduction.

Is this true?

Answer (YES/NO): YES